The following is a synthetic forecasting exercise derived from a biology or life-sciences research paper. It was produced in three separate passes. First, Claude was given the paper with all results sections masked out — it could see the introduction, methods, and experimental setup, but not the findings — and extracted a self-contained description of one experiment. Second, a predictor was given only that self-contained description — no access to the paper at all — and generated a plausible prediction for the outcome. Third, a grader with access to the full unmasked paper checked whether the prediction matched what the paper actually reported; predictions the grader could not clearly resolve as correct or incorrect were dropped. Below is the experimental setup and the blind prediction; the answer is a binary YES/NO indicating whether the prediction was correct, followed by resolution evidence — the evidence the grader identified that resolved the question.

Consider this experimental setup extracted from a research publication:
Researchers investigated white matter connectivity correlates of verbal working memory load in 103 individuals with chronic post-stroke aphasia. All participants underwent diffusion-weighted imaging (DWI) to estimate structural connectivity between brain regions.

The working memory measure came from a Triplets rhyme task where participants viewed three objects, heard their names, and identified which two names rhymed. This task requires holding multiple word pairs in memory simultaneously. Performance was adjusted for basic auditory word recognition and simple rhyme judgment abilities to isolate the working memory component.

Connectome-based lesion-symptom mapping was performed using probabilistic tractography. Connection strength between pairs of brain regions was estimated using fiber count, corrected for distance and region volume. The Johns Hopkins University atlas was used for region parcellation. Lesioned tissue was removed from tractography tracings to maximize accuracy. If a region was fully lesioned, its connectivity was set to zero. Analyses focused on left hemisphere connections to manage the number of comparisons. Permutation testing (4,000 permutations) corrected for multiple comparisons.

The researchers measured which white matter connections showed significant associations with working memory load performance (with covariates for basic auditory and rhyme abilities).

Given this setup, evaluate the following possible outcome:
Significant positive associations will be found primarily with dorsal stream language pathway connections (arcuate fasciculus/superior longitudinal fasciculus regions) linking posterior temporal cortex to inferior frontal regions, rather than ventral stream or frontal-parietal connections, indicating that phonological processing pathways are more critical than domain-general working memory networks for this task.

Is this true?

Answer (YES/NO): NO